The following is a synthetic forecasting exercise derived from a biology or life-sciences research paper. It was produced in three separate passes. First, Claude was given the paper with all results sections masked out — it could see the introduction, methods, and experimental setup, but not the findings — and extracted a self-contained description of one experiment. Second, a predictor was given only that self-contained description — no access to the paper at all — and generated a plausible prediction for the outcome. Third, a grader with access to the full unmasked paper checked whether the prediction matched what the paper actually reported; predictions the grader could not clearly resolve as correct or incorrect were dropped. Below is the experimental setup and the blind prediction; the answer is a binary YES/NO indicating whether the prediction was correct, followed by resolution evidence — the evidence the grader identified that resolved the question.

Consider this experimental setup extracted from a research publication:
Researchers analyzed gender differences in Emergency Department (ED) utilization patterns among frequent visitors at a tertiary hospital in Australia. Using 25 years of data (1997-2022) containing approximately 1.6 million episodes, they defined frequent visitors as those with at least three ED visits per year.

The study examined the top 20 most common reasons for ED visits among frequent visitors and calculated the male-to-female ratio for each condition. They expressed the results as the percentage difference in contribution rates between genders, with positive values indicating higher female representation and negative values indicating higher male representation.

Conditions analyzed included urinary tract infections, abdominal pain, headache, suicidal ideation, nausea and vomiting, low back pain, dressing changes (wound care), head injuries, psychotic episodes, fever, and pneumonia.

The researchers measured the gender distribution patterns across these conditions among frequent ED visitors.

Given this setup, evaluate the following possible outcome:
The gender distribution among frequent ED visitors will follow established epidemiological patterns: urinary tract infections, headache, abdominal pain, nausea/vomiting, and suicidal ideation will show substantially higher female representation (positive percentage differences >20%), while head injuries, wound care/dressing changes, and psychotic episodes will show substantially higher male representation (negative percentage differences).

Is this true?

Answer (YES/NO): YES